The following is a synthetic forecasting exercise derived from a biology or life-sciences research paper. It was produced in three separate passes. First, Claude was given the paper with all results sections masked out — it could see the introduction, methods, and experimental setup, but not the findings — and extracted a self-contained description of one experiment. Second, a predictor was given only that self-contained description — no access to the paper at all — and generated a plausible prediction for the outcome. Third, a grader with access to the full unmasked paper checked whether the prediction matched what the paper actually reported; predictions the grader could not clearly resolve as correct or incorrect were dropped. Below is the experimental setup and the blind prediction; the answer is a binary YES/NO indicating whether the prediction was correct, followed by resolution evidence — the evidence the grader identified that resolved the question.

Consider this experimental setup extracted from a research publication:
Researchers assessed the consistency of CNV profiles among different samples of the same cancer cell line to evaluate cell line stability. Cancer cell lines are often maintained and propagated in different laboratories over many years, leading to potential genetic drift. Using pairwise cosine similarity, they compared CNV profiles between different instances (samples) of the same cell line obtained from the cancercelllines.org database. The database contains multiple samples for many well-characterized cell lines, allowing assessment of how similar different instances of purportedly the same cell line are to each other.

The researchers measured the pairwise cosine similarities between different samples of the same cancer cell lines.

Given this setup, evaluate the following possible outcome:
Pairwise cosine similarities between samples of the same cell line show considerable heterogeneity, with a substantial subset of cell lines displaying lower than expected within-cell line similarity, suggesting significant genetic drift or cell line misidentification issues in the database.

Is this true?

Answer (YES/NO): NO